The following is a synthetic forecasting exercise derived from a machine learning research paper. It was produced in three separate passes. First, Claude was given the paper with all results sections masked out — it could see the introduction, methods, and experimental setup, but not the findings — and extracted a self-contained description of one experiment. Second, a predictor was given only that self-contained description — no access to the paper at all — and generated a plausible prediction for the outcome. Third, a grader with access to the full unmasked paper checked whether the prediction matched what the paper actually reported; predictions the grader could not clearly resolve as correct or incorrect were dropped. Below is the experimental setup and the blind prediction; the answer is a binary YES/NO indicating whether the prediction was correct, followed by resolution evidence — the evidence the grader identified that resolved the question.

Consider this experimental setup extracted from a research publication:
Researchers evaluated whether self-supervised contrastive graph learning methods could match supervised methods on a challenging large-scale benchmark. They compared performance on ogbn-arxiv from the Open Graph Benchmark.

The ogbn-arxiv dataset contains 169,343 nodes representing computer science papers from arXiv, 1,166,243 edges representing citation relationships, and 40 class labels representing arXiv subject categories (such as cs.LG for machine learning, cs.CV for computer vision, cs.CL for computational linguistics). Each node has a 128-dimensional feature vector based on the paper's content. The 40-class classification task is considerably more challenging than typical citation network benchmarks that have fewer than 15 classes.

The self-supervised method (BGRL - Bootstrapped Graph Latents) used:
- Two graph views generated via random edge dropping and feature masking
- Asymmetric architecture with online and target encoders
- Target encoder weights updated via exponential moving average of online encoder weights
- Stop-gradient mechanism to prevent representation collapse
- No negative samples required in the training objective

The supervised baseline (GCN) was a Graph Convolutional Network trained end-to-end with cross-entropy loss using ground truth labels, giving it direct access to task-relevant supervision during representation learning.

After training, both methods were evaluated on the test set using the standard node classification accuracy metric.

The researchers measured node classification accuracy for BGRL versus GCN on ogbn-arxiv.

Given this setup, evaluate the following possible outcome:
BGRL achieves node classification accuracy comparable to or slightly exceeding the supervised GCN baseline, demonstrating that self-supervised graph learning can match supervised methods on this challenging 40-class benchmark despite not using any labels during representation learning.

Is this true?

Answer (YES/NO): NO